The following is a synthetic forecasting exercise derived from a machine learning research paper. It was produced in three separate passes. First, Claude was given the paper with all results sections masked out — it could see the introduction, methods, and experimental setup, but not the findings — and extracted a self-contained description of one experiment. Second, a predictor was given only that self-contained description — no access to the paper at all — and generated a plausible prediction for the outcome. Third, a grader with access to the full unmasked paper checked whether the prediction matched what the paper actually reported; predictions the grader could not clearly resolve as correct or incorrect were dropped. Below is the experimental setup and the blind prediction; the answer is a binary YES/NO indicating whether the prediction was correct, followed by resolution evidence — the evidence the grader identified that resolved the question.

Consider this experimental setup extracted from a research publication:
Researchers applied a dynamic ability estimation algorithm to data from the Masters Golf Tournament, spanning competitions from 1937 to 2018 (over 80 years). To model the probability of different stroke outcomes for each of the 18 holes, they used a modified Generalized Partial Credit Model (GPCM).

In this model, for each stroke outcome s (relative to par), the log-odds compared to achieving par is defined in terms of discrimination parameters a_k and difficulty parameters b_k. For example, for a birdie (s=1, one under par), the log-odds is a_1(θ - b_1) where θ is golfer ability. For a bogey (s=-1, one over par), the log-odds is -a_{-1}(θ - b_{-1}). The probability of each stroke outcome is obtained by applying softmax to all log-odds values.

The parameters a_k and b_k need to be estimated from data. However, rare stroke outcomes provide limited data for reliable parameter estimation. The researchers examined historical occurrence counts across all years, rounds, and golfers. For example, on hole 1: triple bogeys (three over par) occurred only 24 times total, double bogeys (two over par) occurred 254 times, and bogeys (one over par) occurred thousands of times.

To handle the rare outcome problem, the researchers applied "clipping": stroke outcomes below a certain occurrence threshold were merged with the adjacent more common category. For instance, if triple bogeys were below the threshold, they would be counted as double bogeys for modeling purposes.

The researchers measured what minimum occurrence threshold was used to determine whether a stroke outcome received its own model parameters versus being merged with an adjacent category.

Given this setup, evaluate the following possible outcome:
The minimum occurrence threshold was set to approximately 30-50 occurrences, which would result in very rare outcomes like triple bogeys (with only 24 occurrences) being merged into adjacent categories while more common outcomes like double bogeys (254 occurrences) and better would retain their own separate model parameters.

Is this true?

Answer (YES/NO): NO